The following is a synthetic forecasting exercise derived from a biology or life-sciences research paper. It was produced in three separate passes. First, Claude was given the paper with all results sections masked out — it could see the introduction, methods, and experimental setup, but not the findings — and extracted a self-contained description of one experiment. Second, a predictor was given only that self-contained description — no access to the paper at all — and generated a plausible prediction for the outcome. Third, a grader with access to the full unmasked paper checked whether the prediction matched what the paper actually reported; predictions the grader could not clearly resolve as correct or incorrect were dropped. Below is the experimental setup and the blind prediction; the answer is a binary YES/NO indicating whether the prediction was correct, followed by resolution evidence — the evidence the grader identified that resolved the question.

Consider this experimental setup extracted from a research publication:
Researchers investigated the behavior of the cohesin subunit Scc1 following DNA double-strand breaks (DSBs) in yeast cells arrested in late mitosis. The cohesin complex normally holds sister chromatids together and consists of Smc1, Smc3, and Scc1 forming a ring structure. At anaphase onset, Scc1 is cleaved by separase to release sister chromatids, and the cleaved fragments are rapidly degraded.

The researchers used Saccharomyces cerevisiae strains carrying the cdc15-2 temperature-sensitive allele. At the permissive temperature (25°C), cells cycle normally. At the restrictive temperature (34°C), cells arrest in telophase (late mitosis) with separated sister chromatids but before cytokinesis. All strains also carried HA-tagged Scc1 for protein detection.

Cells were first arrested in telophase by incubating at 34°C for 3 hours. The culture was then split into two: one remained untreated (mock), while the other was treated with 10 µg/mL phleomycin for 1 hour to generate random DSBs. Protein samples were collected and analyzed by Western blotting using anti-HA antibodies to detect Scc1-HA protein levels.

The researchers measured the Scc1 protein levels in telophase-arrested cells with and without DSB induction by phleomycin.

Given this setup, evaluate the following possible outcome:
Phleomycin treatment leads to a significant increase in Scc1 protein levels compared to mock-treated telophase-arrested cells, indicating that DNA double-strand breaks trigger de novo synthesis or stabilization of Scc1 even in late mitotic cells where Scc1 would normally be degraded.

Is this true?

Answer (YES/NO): YES